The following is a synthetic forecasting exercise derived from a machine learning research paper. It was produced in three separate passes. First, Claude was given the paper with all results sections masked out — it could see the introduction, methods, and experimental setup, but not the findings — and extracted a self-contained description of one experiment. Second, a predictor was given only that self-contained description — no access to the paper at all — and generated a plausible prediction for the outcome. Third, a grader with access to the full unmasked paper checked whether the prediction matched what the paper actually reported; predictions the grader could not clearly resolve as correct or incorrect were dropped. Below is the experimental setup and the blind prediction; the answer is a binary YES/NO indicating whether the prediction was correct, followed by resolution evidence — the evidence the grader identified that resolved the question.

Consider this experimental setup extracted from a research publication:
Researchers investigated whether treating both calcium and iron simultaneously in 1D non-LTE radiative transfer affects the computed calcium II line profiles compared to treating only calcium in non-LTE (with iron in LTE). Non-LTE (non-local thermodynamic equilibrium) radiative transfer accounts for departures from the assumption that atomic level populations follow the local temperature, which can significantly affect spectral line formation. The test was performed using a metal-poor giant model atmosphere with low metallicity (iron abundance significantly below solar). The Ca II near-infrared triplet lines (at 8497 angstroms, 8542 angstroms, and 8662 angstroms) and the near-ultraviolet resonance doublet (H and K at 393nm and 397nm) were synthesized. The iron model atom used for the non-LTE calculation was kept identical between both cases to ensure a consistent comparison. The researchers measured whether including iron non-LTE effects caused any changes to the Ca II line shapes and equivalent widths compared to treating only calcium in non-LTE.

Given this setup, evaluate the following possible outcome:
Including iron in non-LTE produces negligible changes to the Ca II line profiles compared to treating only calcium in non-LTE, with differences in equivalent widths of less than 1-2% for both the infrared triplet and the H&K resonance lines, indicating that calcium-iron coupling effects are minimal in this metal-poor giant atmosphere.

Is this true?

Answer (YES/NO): YES